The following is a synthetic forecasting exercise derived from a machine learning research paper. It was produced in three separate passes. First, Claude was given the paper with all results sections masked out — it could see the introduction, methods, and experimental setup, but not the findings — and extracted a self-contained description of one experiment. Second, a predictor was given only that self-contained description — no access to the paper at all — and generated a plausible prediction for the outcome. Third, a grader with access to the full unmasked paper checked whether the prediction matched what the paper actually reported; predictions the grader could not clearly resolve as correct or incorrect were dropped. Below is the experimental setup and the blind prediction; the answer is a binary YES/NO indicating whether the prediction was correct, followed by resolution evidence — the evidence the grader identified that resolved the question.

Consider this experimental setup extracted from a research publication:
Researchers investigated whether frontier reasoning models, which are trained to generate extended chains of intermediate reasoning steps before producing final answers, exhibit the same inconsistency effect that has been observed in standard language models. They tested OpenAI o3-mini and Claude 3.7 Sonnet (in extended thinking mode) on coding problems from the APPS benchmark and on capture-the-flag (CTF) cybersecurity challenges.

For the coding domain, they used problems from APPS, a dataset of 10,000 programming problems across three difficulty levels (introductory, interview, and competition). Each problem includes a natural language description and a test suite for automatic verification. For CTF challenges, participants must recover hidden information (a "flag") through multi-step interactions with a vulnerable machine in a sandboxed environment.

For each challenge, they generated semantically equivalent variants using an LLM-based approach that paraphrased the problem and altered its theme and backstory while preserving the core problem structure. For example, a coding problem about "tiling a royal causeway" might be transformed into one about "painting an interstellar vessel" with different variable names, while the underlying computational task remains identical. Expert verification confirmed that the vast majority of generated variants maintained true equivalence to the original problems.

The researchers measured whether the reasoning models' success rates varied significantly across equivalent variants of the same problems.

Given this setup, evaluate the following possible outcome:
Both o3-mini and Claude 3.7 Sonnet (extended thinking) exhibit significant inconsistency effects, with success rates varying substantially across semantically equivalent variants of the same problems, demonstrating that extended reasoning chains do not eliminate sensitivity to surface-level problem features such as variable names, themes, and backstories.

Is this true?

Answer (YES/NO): YES